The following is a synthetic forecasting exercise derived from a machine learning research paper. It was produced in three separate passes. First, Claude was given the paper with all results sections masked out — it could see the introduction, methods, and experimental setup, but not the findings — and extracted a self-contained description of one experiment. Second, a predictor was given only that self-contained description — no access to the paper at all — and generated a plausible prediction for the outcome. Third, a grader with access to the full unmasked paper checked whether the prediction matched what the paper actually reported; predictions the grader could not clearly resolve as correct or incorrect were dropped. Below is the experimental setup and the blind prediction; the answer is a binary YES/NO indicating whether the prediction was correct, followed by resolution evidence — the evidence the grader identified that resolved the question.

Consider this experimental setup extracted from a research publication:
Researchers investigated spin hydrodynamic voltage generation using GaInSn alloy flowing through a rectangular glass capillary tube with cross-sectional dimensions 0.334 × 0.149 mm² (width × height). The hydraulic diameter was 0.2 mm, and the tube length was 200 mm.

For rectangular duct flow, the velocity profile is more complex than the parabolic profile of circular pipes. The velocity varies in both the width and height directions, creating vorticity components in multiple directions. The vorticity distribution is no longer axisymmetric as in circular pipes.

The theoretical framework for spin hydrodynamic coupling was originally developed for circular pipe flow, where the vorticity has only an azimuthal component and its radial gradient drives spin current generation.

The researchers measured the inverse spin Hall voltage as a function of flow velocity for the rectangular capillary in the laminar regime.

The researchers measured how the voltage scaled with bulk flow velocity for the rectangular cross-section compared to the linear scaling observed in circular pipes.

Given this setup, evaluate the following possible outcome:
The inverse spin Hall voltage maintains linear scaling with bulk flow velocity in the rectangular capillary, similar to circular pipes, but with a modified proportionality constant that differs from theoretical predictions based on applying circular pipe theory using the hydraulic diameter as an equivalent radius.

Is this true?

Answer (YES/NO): NO